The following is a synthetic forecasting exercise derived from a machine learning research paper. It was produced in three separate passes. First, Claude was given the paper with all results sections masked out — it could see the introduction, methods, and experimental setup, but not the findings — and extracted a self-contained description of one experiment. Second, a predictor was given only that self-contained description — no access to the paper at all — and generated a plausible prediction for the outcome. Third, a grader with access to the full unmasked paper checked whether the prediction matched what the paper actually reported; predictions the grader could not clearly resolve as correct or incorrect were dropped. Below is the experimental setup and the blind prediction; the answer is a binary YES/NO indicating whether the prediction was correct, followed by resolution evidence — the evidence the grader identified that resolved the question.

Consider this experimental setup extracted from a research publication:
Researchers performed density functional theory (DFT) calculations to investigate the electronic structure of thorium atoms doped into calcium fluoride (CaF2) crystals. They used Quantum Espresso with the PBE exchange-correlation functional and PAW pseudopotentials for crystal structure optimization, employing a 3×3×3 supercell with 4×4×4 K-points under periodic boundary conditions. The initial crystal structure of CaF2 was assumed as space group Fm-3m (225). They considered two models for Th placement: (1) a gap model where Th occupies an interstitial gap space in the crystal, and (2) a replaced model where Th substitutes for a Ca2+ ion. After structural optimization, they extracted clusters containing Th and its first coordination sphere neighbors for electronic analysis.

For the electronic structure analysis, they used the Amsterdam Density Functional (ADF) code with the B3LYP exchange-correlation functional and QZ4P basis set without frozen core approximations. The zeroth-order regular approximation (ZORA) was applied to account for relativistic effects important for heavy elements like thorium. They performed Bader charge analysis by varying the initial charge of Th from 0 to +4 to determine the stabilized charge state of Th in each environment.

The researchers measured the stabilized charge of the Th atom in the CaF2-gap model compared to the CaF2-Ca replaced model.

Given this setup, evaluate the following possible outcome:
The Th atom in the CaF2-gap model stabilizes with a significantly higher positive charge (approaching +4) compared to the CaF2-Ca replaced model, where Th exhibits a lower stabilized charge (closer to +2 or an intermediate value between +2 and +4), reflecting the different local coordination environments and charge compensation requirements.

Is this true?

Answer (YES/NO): NO